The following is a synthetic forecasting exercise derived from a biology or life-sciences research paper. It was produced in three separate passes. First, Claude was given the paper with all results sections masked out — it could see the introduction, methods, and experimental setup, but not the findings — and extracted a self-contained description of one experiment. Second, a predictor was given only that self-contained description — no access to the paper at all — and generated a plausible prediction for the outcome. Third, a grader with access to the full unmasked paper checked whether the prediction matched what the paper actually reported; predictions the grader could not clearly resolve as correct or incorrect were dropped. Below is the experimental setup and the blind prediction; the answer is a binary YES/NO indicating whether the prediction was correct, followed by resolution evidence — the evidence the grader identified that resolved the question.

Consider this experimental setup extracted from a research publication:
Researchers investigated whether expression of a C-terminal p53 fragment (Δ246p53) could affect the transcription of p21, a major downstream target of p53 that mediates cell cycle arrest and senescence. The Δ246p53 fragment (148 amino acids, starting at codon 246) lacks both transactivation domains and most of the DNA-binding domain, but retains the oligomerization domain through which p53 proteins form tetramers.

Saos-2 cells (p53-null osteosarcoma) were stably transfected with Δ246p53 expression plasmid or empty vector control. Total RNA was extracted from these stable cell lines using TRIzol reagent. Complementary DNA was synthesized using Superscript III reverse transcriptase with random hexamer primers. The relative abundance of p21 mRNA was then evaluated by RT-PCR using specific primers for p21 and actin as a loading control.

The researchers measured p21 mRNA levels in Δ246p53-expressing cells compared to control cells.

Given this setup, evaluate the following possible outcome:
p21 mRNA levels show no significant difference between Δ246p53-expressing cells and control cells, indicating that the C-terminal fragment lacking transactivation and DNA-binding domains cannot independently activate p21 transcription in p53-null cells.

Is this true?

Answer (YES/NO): NO